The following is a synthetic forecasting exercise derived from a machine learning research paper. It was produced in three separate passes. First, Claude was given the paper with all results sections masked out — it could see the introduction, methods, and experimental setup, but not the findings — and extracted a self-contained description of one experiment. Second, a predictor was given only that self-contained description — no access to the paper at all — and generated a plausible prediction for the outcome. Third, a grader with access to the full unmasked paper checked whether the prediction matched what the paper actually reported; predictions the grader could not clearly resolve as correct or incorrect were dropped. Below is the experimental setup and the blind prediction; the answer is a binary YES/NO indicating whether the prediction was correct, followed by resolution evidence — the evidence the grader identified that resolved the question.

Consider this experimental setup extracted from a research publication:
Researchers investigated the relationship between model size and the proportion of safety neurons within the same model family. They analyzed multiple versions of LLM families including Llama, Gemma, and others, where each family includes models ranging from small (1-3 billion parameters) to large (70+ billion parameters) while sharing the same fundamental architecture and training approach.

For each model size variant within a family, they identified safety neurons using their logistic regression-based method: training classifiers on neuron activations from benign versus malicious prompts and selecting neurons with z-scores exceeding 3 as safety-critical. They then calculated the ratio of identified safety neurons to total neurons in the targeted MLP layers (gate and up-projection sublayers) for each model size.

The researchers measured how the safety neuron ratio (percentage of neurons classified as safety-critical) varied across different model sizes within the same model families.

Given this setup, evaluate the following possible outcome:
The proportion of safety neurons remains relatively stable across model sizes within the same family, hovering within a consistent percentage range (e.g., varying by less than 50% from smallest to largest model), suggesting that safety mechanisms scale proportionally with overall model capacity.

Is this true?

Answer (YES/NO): YES